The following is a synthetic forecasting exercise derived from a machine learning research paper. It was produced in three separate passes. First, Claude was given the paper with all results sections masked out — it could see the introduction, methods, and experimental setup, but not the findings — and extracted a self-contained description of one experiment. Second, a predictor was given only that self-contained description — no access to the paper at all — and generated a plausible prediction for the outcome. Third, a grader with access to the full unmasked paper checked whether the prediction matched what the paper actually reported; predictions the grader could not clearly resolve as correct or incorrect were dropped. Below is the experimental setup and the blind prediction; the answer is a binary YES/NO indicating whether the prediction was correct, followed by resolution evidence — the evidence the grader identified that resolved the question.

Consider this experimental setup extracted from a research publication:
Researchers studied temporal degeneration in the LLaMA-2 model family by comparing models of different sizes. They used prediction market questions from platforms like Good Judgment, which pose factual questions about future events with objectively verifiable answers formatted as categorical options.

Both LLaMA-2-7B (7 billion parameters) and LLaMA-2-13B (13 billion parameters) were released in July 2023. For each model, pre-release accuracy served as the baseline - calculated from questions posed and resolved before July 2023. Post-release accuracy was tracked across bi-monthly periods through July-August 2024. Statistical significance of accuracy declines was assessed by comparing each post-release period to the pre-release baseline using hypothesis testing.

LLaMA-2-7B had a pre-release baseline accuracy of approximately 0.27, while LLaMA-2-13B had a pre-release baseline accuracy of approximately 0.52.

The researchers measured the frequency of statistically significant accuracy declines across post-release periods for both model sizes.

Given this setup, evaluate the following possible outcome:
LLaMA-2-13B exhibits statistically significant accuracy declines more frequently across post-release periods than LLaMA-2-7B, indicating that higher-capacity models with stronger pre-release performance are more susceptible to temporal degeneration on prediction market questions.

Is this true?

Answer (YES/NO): YES